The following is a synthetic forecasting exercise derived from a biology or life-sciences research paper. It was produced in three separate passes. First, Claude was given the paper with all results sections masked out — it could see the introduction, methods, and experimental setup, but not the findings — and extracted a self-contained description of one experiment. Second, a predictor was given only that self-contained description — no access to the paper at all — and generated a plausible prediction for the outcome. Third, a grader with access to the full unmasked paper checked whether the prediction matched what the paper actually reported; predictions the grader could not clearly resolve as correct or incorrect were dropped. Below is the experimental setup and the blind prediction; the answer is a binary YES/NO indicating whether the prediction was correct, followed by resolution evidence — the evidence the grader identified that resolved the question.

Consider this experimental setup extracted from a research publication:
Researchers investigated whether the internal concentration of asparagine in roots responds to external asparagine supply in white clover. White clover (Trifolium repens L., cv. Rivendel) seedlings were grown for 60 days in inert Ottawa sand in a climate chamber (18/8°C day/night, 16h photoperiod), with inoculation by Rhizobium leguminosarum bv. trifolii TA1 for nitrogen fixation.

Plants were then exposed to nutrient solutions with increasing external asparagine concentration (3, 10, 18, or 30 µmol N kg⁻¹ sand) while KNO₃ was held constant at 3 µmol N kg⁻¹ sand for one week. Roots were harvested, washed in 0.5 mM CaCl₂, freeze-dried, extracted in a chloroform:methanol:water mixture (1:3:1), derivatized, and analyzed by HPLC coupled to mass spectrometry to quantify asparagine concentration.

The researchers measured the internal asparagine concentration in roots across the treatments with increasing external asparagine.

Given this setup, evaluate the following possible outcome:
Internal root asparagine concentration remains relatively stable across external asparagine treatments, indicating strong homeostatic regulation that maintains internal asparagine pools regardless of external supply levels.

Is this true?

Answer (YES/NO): NO